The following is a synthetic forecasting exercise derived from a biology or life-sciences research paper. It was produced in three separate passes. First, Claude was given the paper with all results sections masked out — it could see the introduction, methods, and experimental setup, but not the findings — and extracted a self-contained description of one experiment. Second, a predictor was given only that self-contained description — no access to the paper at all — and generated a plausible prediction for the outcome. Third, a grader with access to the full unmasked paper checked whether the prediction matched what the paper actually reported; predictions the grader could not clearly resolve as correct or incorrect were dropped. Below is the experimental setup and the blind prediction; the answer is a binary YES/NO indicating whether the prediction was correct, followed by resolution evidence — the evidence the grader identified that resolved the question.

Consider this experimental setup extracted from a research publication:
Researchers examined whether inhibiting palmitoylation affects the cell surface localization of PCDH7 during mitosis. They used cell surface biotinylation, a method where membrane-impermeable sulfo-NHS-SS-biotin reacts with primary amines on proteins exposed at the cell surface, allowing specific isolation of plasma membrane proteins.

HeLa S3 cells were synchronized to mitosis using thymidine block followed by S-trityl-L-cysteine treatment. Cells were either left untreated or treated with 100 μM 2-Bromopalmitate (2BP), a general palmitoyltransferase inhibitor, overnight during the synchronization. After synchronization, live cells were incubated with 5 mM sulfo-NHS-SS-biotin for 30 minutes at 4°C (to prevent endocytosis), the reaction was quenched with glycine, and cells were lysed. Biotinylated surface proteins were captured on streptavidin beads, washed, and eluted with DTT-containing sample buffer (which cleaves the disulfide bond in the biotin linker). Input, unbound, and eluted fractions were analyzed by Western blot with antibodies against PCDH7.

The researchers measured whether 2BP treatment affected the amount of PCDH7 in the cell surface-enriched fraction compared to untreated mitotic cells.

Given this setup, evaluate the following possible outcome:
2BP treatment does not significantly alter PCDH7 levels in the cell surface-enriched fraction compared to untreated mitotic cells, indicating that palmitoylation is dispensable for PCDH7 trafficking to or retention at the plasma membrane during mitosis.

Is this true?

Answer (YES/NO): NO